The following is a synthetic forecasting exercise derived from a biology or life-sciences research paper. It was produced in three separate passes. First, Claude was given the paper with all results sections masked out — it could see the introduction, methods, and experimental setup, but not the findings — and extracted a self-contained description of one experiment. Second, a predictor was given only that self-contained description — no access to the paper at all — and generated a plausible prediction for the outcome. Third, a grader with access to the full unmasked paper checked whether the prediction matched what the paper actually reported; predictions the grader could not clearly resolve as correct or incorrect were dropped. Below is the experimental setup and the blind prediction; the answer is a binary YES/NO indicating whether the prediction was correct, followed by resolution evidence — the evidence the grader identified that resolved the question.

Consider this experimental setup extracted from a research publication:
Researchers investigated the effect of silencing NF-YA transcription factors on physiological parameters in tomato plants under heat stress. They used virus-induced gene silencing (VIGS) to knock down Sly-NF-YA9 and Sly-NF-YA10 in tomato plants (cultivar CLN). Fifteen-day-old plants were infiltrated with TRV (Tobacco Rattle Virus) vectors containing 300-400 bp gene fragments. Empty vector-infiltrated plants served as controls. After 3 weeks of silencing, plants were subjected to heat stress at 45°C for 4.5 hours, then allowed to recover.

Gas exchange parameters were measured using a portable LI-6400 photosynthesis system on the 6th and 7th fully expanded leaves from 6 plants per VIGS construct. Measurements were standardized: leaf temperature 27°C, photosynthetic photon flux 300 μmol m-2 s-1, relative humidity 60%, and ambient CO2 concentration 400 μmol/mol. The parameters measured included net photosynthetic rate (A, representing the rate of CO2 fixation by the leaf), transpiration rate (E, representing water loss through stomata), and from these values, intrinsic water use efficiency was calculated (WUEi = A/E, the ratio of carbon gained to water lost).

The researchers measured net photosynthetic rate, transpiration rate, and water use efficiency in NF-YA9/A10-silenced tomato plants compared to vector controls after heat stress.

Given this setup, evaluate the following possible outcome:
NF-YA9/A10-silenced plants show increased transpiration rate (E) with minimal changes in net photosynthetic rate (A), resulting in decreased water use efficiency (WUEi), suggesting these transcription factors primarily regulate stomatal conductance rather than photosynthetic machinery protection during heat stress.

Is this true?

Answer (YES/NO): NO